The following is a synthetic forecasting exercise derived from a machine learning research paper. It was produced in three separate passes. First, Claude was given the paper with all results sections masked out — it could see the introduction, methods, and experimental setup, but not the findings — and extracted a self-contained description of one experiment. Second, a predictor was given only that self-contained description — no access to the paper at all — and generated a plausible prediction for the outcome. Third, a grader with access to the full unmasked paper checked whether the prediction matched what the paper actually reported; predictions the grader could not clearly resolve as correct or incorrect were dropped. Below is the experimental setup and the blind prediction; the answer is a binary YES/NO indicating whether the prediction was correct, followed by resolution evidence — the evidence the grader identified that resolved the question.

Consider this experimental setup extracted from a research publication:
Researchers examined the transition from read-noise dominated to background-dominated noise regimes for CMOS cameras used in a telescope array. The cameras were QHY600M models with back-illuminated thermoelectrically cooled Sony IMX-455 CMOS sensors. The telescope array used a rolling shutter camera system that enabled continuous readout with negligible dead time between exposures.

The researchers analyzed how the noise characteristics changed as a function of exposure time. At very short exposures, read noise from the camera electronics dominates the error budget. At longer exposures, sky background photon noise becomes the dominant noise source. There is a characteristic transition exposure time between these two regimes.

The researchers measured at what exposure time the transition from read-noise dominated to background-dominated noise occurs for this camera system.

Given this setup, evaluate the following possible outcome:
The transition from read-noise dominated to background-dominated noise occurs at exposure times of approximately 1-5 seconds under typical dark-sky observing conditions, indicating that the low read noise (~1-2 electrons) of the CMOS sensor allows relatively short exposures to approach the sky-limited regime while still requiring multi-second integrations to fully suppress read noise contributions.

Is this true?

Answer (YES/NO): YES